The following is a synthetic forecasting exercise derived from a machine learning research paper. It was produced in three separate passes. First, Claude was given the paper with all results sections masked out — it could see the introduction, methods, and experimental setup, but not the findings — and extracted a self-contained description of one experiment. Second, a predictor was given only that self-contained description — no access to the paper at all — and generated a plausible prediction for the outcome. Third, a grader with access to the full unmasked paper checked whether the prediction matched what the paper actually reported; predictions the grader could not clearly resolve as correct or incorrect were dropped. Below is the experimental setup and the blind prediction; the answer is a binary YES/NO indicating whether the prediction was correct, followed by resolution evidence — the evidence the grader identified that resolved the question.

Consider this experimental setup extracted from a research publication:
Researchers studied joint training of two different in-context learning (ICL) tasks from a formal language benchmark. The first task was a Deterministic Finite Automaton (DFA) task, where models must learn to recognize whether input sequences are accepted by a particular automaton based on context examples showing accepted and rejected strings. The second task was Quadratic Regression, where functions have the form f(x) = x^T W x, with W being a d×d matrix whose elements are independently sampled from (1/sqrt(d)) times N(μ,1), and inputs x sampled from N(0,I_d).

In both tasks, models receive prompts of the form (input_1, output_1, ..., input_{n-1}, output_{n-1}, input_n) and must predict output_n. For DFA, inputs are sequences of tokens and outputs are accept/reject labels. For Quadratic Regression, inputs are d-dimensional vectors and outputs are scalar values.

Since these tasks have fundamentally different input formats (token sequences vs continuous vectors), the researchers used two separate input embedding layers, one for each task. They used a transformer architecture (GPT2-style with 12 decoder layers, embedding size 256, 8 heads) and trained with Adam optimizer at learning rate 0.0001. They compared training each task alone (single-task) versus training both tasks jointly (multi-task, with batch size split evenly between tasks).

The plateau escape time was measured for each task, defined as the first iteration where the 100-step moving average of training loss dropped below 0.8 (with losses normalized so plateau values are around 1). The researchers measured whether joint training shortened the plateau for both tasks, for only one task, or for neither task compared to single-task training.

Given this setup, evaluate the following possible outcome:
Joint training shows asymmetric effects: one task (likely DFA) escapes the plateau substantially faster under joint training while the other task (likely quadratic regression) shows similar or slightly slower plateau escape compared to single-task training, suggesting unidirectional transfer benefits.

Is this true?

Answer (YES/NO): NO